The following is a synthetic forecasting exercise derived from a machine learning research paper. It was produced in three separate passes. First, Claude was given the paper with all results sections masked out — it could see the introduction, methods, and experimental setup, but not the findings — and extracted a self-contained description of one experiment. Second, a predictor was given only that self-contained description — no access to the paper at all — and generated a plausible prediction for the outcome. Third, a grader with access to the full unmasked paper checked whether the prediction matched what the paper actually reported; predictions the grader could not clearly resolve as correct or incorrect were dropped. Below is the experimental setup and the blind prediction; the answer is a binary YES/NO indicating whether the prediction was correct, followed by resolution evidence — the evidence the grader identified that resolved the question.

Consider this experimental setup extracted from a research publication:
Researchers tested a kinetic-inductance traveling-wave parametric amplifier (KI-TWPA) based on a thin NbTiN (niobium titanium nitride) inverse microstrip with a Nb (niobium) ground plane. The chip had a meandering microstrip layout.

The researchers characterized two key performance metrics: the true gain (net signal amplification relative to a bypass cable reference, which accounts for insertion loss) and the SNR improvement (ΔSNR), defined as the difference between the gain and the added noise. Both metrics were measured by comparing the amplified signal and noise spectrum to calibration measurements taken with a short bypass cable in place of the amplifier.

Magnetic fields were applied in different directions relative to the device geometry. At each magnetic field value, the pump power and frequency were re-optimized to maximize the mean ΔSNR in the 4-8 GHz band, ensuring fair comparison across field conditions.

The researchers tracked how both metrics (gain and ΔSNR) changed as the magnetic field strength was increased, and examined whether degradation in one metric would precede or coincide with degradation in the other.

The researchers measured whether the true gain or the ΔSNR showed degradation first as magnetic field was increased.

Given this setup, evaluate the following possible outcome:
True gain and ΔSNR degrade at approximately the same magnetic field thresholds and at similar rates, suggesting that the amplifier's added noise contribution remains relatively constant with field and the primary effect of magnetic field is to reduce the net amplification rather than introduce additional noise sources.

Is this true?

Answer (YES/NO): NO